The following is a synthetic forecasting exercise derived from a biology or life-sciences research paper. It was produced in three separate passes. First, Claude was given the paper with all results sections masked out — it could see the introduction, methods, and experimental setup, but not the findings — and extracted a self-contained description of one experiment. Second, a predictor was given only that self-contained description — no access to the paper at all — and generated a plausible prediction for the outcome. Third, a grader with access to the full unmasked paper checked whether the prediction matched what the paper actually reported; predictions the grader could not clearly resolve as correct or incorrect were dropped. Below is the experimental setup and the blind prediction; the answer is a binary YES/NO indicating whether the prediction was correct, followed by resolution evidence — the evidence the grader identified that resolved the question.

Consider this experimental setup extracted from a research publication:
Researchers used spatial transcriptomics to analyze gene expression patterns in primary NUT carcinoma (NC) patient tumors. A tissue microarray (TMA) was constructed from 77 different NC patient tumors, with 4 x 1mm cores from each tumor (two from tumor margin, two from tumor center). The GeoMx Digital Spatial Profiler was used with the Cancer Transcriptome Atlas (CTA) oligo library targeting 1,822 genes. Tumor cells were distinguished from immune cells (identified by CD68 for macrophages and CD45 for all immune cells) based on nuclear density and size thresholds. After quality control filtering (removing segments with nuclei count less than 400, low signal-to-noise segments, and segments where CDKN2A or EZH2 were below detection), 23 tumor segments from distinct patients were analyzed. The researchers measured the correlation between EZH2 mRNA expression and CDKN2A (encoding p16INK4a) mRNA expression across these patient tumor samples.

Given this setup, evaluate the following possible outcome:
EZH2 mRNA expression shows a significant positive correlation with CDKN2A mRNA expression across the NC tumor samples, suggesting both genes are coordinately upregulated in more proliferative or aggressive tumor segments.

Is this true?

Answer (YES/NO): NO